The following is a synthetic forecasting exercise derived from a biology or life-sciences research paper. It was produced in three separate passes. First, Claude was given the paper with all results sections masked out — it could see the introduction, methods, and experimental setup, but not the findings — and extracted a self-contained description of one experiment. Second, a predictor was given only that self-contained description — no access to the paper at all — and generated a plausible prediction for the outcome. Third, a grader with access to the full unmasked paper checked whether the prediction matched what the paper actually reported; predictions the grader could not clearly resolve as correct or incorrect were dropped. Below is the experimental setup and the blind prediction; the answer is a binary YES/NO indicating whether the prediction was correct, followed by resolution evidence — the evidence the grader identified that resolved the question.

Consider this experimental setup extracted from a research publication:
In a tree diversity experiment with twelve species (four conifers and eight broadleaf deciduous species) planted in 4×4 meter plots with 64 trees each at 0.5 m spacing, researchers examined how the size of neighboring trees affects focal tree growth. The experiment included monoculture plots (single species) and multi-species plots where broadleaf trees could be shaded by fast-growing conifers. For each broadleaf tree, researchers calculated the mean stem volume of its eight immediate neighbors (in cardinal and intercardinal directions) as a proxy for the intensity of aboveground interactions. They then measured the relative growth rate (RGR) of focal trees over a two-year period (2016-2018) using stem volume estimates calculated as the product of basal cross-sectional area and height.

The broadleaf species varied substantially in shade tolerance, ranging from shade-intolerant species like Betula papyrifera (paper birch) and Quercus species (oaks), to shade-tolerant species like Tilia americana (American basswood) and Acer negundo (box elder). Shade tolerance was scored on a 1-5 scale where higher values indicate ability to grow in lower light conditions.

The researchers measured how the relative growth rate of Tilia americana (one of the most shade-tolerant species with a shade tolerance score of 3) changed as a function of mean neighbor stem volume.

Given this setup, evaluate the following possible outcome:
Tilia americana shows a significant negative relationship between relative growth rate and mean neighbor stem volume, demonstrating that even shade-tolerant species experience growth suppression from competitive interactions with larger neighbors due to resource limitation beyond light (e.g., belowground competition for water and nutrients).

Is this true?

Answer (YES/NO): NO